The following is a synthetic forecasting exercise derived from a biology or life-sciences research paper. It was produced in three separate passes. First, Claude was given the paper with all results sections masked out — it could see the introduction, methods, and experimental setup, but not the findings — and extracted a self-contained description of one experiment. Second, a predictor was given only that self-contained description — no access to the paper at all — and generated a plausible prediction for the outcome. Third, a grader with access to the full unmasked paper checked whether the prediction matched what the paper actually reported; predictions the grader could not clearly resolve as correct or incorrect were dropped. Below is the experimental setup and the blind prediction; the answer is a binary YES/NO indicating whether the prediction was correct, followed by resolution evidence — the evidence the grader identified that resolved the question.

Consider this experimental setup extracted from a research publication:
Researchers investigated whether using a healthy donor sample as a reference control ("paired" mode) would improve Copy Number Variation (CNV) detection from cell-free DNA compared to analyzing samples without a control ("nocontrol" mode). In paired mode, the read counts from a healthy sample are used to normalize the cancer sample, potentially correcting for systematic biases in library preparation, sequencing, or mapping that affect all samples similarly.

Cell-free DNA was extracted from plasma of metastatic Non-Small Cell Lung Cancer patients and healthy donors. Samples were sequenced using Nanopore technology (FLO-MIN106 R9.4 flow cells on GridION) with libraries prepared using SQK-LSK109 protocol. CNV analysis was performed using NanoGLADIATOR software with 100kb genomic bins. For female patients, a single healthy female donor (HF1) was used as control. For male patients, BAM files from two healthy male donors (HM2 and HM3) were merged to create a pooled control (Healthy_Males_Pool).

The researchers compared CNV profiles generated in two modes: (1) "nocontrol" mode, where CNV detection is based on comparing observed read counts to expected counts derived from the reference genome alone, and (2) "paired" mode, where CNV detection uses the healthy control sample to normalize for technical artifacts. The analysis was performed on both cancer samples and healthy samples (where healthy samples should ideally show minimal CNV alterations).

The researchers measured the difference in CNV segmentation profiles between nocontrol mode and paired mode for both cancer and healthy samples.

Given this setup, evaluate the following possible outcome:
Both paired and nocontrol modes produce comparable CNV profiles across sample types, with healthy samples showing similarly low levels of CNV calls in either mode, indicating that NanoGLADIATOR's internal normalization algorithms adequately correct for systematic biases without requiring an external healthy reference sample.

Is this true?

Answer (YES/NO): NO